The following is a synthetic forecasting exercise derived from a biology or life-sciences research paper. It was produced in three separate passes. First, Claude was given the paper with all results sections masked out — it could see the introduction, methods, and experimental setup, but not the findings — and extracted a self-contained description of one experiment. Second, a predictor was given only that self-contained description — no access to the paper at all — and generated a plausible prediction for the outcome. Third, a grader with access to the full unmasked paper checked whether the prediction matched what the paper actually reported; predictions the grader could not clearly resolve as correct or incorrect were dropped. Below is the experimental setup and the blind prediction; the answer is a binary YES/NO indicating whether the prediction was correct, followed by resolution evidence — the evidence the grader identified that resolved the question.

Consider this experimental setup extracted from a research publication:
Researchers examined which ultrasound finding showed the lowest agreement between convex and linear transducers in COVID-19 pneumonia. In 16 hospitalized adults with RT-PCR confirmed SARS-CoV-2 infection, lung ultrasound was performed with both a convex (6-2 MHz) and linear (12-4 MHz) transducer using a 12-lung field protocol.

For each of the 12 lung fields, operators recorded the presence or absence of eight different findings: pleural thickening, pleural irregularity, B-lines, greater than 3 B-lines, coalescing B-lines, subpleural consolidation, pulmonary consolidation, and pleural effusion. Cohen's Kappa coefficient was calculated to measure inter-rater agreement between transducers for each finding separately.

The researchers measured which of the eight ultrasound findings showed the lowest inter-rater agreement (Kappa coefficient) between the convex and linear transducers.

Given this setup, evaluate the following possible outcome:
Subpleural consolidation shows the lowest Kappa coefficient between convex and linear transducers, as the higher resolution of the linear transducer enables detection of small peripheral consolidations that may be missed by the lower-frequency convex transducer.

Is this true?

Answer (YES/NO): NO